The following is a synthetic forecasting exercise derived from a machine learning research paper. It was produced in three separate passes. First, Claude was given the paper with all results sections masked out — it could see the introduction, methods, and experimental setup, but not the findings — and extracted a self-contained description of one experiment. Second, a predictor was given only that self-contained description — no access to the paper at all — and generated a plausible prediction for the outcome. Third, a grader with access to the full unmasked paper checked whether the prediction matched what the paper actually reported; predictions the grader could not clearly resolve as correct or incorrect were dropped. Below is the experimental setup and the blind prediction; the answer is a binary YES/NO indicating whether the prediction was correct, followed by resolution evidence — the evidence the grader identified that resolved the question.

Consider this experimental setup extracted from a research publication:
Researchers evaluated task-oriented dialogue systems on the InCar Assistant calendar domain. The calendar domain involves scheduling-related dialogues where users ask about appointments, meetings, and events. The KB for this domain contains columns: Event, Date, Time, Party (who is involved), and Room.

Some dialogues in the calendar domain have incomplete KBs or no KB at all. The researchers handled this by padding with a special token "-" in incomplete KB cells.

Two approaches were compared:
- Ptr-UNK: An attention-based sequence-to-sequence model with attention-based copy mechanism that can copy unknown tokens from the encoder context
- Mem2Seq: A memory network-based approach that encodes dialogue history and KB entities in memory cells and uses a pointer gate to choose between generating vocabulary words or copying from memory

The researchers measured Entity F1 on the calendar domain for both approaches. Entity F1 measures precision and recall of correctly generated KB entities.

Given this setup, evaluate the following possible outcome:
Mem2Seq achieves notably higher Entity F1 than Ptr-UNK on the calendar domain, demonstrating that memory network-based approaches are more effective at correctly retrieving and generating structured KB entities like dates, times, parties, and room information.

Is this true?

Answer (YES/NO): YES